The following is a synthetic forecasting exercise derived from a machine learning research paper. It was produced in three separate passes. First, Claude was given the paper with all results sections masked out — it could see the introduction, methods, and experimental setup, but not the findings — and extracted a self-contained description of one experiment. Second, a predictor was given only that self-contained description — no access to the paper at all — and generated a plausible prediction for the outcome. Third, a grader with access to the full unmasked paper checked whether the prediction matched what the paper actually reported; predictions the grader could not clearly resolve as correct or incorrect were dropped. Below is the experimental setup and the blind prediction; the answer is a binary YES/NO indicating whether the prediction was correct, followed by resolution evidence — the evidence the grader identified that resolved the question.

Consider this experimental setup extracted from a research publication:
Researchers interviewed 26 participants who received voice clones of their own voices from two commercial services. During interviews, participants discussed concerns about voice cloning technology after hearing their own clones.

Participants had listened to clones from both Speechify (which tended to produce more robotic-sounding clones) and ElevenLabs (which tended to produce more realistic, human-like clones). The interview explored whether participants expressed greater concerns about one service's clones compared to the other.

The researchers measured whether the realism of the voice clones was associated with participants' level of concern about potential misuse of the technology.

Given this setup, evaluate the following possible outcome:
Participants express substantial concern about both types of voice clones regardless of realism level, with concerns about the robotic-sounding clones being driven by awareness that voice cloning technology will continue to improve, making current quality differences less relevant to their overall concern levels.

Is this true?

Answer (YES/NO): NO